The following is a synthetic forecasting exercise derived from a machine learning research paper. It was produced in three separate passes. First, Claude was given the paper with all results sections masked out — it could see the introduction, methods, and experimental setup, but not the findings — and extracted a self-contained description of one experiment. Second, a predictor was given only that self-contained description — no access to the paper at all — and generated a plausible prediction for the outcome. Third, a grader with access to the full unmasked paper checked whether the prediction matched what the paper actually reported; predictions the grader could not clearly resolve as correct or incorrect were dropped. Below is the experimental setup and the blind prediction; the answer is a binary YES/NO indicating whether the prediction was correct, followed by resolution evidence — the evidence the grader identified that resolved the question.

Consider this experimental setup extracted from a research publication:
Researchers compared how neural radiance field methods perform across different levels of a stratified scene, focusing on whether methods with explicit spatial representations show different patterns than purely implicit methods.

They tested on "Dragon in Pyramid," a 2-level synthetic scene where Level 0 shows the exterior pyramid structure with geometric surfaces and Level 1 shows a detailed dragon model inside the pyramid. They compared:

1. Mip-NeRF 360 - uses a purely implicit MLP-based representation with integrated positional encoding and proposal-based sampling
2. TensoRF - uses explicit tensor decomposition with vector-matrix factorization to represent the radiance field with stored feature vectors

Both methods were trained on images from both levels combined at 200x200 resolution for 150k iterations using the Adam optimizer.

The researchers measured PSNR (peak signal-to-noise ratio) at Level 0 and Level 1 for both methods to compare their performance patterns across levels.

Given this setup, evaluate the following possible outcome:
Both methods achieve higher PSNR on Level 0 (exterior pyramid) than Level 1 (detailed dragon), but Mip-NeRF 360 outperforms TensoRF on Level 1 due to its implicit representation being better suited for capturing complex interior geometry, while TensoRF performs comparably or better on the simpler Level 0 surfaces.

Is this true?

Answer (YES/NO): YES